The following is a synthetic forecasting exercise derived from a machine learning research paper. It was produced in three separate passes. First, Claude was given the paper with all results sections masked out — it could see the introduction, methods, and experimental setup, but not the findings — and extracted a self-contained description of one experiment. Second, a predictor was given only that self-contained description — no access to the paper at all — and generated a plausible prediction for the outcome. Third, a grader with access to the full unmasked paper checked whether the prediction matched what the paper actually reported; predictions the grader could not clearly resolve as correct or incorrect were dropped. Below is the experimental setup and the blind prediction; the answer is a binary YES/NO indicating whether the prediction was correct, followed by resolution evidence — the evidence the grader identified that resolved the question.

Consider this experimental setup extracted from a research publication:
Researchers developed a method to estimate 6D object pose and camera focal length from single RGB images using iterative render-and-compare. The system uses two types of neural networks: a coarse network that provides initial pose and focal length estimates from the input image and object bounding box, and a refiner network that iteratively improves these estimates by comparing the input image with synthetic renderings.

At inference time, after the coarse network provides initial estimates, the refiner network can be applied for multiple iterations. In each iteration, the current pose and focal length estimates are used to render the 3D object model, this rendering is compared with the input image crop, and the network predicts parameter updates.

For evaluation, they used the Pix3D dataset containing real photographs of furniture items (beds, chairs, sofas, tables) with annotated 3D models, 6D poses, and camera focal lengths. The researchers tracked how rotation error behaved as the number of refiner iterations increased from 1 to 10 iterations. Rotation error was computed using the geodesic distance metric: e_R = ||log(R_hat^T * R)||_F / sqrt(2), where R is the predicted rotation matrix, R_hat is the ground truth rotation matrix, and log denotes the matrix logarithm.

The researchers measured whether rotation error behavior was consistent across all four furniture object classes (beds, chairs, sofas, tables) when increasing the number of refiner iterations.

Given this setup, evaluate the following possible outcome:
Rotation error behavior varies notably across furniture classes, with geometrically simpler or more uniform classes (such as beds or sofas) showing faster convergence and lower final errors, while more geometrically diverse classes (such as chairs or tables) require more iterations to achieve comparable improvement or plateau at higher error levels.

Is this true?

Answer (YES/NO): NO